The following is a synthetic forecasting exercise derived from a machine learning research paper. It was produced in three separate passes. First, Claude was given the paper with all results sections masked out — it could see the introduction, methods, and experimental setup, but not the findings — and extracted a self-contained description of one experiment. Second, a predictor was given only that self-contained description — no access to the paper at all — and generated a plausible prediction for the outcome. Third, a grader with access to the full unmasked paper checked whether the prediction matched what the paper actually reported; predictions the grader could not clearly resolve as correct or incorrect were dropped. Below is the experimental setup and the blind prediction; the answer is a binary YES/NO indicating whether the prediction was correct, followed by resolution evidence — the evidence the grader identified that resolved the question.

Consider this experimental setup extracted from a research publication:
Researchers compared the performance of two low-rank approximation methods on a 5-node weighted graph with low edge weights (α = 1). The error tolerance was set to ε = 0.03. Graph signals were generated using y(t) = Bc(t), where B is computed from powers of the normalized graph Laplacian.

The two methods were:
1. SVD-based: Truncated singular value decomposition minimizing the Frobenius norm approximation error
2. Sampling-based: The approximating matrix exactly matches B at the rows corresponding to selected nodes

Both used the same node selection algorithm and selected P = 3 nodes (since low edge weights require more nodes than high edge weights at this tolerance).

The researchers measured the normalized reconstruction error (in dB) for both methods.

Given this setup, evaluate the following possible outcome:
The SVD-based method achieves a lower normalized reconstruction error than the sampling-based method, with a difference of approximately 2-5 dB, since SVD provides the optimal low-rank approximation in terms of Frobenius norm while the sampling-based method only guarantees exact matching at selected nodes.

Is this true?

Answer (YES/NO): NO